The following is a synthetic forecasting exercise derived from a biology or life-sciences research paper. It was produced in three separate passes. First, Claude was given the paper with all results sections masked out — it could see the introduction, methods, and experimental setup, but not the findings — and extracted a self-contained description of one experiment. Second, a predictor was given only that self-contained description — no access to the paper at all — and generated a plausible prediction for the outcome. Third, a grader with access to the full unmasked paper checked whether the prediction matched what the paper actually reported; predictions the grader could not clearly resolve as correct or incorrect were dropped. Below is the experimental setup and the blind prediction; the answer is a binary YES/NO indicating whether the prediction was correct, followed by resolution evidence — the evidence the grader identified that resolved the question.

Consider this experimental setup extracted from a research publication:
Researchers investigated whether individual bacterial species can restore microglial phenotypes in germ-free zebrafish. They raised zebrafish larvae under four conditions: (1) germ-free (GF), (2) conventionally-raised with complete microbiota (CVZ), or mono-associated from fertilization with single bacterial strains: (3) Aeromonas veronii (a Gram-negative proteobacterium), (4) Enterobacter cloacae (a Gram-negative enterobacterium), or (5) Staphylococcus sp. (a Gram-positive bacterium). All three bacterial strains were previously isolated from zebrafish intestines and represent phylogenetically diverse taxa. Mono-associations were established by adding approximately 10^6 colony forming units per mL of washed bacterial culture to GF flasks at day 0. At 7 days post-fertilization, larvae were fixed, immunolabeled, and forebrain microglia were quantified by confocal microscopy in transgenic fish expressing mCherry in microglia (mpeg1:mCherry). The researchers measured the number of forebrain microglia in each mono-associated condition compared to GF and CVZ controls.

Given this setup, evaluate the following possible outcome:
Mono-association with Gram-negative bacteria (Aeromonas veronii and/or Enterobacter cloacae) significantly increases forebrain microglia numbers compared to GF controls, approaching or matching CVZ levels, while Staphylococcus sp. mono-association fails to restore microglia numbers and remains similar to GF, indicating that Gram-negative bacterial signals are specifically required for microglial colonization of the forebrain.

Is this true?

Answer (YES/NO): NO